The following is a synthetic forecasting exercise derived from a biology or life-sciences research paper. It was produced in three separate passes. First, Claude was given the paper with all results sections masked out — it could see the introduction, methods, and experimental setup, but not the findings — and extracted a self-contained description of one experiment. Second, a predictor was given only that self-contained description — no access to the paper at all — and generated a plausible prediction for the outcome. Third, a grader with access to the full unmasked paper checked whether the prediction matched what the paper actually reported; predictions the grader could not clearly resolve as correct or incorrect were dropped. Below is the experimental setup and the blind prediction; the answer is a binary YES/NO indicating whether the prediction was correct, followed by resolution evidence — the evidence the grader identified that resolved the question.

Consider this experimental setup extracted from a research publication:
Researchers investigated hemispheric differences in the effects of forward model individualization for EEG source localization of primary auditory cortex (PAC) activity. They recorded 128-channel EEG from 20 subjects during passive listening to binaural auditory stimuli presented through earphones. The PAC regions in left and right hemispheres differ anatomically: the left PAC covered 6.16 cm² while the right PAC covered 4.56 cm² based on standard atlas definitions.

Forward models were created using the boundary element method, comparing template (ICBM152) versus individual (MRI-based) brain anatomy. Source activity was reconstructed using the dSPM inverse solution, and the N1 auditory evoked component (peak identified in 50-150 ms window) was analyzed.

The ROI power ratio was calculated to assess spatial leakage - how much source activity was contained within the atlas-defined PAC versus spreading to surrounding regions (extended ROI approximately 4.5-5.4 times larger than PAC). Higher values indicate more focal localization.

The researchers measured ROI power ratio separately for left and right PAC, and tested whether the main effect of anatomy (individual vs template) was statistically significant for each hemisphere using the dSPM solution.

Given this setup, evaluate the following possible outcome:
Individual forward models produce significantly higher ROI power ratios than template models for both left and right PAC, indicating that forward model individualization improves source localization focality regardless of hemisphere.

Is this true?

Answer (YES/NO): NO